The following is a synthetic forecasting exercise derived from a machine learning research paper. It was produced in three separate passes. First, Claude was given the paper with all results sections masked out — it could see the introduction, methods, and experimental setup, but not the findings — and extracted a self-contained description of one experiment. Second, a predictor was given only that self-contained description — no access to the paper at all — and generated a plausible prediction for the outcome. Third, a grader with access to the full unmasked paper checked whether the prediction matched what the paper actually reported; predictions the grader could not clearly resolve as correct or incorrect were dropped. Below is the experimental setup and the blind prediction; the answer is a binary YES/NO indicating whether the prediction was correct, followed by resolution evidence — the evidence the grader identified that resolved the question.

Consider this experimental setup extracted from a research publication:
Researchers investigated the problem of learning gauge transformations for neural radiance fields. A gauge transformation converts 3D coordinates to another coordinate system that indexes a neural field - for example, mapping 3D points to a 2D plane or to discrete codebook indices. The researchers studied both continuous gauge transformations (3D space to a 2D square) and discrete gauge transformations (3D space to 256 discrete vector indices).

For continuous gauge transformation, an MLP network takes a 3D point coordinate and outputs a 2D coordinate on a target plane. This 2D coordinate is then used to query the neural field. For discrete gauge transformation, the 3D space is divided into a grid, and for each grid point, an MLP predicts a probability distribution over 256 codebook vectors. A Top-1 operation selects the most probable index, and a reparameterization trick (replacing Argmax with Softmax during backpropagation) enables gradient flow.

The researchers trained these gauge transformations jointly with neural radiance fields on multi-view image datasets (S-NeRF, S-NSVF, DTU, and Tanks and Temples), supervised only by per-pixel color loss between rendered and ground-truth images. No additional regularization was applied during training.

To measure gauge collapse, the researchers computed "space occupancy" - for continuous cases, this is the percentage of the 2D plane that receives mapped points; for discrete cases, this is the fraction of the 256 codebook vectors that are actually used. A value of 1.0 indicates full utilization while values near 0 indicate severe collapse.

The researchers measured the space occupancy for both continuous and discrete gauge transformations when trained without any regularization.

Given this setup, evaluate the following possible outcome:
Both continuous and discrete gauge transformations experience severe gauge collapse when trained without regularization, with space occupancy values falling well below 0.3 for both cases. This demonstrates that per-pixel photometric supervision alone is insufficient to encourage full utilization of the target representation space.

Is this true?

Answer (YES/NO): YES